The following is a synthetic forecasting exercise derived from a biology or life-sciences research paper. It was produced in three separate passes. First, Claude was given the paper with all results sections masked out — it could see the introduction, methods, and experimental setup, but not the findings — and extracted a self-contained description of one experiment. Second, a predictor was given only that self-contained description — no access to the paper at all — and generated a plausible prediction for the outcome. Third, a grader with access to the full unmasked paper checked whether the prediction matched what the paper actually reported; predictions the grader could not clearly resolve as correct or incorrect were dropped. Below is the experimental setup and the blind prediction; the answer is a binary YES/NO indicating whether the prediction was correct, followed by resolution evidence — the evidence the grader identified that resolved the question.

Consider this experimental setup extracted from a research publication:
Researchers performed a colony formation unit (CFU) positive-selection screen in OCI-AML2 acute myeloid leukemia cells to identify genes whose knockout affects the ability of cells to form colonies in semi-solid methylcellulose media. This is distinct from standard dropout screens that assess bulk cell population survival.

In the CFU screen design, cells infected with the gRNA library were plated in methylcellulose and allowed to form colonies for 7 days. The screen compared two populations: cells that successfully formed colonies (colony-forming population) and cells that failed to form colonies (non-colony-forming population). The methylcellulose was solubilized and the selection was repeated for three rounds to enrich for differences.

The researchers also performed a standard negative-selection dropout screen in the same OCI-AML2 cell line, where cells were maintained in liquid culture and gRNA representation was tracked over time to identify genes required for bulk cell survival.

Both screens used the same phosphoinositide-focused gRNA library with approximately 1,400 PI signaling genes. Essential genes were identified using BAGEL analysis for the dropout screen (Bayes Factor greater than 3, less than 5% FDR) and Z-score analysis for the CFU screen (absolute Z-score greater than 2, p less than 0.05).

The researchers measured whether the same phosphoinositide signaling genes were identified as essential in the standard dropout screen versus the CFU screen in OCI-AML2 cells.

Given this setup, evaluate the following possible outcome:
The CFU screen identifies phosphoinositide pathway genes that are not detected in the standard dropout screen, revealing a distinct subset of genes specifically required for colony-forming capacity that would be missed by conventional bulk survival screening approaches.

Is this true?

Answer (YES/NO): YES